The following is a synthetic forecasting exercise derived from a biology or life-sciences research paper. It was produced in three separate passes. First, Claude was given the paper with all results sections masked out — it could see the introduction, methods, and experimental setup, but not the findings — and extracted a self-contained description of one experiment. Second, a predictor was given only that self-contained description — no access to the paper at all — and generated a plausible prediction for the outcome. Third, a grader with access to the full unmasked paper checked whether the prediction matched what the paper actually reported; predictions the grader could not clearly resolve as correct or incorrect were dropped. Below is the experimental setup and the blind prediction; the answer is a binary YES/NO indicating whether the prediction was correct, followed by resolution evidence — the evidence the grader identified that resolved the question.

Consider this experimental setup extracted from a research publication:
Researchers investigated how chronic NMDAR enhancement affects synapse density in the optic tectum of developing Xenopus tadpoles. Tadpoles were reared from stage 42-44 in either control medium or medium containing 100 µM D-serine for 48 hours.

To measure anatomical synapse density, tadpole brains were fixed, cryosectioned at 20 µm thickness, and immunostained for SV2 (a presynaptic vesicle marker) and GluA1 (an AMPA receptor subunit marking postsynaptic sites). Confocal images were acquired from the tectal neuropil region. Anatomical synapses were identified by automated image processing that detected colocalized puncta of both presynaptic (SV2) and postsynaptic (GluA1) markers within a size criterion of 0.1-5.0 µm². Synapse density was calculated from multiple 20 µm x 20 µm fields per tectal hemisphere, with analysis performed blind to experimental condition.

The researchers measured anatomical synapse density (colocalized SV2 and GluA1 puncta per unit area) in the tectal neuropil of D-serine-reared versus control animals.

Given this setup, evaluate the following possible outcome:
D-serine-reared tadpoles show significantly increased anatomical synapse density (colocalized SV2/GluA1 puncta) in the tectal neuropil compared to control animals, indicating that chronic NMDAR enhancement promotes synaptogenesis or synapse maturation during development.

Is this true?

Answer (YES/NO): YES